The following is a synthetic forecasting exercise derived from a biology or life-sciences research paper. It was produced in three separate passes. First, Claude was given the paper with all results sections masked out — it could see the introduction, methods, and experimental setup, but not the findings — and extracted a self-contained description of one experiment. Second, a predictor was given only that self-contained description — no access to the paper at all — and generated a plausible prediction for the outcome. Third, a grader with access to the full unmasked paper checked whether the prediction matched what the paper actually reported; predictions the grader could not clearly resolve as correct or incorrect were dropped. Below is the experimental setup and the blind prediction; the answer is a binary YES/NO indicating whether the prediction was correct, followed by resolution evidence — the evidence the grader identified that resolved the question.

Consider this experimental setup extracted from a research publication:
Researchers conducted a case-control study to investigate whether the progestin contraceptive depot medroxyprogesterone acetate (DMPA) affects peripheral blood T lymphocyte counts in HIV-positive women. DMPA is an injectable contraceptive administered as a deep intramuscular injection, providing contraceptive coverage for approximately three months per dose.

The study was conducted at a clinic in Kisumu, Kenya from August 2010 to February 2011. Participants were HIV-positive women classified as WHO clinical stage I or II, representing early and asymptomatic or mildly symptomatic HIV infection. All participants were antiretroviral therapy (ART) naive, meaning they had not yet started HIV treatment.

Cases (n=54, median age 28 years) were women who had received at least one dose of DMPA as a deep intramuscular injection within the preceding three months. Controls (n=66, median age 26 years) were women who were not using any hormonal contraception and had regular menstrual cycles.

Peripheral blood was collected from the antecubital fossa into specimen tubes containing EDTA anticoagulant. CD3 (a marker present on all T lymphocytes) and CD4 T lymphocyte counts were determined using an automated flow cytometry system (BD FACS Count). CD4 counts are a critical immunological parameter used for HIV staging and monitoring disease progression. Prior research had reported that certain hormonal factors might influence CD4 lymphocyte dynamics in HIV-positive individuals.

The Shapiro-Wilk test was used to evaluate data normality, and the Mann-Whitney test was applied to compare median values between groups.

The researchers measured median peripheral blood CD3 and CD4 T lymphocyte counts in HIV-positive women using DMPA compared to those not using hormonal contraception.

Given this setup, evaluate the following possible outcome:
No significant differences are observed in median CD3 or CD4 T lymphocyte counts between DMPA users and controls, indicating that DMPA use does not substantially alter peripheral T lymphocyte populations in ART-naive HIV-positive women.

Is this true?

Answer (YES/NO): NO